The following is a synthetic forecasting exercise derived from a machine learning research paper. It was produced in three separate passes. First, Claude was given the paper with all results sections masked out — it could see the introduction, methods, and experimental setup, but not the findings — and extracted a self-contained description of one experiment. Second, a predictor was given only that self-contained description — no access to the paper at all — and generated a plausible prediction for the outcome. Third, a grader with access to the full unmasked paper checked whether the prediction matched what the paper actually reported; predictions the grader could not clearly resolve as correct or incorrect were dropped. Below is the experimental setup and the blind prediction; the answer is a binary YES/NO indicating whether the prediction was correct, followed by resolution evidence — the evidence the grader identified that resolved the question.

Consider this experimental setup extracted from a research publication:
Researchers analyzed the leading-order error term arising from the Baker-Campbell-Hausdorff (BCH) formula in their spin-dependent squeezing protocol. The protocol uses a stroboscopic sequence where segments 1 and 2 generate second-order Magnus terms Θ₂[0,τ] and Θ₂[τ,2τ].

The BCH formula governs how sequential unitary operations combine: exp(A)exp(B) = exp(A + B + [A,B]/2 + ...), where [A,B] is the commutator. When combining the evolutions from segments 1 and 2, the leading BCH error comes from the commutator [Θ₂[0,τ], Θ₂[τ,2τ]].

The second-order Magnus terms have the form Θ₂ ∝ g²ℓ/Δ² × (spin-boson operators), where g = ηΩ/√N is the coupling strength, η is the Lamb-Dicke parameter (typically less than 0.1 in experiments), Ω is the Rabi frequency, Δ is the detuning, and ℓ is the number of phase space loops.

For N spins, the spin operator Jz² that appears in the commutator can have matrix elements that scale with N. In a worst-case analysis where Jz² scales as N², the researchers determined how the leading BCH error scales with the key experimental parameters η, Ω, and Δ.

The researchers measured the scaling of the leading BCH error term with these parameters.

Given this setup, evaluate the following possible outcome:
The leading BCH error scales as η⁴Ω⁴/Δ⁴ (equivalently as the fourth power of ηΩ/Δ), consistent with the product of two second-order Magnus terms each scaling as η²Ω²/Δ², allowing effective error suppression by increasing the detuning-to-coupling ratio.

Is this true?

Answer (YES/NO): YES